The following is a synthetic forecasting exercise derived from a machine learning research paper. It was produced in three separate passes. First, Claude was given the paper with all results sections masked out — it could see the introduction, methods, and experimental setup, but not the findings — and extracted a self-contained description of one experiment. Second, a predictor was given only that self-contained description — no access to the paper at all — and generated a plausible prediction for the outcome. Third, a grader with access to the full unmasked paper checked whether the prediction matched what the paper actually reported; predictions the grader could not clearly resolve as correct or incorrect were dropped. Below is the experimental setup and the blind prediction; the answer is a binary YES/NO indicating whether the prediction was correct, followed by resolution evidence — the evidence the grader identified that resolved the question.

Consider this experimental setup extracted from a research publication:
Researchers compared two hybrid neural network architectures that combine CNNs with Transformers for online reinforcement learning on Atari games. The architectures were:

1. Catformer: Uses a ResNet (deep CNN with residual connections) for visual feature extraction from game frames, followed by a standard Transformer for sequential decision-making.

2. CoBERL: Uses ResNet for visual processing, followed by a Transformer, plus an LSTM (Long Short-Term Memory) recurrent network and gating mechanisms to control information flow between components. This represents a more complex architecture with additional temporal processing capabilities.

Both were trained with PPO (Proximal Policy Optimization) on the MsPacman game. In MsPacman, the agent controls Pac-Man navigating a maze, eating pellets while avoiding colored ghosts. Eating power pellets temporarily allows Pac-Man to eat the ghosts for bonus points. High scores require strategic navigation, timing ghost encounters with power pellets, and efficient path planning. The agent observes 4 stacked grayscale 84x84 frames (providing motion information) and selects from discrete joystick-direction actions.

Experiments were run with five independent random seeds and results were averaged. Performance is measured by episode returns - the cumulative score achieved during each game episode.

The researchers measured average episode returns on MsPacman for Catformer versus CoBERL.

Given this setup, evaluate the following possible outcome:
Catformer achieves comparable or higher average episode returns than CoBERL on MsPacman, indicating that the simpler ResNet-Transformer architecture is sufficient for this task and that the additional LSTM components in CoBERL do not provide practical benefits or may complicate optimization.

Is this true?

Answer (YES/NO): NO